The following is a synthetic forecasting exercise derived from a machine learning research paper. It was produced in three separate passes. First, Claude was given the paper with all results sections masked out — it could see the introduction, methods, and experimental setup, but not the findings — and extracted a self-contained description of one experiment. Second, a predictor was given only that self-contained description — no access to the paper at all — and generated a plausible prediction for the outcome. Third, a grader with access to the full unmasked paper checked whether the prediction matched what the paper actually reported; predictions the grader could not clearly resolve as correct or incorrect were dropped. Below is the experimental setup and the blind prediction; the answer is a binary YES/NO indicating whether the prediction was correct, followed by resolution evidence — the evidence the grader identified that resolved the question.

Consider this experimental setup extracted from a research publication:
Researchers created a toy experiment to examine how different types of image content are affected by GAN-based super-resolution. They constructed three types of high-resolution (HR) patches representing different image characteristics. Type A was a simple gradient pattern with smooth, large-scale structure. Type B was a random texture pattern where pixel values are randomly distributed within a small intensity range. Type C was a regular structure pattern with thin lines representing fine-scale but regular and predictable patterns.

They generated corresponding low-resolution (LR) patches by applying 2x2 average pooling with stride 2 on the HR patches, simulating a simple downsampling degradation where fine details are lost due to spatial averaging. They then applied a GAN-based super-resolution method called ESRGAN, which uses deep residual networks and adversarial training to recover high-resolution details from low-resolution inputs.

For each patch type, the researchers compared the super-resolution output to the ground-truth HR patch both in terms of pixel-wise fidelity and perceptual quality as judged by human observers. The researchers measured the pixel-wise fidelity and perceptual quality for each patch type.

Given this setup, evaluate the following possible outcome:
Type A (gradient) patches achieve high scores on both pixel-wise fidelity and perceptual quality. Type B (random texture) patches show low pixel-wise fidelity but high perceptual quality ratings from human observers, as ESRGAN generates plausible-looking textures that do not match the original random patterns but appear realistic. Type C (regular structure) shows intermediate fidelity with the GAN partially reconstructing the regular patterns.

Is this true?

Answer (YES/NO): NO